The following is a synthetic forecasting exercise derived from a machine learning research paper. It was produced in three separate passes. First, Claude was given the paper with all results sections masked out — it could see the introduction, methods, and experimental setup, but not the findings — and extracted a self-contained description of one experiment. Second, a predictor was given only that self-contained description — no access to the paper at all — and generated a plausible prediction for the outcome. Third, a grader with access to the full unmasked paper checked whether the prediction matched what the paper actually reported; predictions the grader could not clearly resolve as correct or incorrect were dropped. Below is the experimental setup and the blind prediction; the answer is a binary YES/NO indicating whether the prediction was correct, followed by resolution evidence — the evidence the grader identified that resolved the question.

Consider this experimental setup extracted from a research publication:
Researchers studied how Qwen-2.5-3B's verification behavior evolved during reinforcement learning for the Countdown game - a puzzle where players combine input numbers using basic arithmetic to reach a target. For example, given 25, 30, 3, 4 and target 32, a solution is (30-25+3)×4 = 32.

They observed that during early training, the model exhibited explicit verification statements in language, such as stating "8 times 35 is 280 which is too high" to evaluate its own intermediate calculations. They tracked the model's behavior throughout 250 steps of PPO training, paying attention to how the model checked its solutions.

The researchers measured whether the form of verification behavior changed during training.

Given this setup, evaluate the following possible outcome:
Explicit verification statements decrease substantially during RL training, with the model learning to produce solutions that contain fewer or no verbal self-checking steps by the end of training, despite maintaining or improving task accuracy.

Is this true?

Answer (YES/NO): YES